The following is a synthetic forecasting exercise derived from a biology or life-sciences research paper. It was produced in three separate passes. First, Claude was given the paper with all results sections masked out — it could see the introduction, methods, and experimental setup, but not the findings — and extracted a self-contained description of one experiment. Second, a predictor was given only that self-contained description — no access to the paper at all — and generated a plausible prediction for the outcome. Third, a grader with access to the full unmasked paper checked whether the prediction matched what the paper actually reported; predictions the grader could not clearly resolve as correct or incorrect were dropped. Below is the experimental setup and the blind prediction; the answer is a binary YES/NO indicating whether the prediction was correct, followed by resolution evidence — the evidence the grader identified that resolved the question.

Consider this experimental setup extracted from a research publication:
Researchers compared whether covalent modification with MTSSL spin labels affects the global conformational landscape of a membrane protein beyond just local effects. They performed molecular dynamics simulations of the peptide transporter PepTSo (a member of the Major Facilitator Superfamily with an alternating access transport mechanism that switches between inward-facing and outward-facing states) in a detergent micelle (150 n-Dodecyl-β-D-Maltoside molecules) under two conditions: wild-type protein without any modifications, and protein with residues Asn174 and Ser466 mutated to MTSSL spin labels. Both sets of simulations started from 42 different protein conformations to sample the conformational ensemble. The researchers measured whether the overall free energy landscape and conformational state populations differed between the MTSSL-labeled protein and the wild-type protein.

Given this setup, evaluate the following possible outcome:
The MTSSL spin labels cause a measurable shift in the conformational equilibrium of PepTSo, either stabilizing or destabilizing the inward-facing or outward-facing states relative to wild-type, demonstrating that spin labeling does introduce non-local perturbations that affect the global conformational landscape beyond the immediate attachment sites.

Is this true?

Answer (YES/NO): NO